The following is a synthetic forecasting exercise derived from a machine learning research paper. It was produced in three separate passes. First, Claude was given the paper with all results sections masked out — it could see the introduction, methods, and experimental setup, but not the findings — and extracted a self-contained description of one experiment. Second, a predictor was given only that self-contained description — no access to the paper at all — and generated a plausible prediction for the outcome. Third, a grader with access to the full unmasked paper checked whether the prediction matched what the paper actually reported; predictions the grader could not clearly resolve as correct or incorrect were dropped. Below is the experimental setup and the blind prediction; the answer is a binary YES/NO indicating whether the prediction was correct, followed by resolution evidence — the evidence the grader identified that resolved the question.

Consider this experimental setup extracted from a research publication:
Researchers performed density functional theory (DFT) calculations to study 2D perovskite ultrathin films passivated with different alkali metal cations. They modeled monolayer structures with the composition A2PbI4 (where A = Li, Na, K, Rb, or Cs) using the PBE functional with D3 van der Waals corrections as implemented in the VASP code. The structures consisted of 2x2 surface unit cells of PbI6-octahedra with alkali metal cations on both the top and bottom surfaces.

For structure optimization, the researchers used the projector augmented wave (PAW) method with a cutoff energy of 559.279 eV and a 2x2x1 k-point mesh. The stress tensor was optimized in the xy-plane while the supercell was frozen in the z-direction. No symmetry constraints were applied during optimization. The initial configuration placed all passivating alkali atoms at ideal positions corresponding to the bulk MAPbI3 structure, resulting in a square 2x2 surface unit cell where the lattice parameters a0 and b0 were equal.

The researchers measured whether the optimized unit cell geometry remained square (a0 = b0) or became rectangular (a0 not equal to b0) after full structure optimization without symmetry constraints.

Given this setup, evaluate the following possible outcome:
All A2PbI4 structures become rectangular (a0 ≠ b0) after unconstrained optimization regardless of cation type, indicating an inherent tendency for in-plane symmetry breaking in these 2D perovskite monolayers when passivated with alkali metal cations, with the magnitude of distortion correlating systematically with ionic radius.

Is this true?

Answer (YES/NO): NO